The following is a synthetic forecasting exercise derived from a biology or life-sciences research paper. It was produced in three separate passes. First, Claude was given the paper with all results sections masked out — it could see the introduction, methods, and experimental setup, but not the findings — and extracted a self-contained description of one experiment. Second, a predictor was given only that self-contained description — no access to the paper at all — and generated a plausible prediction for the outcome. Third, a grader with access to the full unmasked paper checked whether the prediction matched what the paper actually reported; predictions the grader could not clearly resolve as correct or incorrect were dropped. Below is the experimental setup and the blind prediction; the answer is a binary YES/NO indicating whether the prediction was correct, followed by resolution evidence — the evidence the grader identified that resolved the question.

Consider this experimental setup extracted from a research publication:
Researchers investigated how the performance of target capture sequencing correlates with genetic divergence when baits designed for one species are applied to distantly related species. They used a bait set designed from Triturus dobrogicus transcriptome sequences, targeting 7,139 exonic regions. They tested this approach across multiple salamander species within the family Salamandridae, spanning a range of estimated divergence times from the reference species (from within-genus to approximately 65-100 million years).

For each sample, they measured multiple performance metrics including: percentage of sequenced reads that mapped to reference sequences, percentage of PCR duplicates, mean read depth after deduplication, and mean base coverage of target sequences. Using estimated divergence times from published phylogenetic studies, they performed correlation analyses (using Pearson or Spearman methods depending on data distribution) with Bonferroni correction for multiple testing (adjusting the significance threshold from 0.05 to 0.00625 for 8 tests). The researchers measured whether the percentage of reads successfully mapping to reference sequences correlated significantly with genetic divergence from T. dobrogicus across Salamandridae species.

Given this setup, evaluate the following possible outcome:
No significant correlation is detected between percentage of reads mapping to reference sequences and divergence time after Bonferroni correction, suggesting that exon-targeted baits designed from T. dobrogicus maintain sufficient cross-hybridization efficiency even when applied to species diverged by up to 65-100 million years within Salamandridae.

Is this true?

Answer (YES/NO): NO